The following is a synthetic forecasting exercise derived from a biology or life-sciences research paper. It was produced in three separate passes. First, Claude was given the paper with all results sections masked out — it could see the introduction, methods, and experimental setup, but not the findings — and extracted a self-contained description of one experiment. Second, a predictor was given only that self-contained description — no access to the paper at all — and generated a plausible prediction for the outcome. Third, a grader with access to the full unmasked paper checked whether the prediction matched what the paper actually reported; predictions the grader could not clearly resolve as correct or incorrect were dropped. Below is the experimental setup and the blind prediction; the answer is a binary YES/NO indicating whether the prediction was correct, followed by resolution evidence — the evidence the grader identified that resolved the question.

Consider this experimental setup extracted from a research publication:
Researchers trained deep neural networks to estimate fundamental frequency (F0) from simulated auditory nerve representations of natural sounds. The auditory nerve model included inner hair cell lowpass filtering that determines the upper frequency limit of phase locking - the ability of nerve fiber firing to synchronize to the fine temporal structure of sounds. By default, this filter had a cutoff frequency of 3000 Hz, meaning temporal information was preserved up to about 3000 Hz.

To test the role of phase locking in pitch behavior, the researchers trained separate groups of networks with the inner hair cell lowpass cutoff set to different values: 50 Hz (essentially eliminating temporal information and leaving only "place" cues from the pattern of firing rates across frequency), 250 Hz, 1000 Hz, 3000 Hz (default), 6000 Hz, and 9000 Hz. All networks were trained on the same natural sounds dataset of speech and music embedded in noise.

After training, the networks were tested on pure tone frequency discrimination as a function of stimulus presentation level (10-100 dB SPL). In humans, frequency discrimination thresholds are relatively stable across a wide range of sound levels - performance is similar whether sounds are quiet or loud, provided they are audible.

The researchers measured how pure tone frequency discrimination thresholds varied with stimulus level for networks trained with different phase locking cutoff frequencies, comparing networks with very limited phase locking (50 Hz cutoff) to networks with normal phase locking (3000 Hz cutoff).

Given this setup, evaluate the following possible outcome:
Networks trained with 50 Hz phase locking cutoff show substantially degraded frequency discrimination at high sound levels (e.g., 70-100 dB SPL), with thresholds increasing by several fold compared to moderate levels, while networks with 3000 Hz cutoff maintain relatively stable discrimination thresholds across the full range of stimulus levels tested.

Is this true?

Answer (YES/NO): YES